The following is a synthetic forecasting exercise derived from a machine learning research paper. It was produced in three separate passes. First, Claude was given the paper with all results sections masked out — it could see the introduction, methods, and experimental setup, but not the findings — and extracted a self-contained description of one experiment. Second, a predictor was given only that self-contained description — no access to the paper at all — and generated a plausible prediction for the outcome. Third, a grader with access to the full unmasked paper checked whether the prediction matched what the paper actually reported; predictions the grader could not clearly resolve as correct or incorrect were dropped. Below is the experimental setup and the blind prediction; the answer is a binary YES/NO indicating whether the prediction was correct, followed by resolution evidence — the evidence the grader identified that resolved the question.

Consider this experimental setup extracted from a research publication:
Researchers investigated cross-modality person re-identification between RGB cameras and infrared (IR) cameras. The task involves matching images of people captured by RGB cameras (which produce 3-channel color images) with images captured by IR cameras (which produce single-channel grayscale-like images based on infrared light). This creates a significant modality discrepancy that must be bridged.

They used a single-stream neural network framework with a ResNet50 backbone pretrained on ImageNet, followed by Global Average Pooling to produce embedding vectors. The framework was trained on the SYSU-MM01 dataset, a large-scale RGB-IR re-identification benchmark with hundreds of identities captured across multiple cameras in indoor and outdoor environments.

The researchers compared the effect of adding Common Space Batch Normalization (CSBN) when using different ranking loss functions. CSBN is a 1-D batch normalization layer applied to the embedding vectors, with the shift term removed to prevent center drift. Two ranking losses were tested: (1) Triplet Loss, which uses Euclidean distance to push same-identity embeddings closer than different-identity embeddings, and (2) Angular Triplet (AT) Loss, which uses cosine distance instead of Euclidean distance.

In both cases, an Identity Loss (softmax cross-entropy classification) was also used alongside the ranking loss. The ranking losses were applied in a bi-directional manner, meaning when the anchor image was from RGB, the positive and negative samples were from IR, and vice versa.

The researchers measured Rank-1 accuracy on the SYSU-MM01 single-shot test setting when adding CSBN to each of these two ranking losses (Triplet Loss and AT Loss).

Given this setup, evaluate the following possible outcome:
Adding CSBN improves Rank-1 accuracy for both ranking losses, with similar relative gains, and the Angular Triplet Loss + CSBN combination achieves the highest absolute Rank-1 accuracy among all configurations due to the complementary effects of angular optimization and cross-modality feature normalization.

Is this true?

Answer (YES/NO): NO